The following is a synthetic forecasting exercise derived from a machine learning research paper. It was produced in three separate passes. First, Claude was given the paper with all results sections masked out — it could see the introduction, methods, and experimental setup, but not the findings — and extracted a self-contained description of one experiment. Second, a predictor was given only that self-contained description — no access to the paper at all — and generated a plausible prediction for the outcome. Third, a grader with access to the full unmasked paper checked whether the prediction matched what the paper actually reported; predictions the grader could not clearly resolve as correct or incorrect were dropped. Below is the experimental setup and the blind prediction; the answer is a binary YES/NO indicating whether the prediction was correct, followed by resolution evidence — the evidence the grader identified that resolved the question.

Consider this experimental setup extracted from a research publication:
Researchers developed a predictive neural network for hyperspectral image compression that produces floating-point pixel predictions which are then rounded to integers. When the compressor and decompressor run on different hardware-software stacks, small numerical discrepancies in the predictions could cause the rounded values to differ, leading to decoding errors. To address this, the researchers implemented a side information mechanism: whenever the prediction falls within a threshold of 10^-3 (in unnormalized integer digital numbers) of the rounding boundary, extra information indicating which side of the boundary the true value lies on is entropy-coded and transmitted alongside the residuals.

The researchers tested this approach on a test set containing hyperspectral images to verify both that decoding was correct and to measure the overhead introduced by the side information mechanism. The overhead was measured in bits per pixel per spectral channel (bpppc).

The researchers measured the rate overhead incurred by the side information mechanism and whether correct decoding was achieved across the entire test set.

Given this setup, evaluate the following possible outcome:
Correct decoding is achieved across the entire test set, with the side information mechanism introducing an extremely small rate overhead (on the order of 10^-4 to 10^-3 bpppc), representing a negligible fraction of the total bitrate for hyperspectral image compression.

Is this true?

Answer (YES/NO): NO